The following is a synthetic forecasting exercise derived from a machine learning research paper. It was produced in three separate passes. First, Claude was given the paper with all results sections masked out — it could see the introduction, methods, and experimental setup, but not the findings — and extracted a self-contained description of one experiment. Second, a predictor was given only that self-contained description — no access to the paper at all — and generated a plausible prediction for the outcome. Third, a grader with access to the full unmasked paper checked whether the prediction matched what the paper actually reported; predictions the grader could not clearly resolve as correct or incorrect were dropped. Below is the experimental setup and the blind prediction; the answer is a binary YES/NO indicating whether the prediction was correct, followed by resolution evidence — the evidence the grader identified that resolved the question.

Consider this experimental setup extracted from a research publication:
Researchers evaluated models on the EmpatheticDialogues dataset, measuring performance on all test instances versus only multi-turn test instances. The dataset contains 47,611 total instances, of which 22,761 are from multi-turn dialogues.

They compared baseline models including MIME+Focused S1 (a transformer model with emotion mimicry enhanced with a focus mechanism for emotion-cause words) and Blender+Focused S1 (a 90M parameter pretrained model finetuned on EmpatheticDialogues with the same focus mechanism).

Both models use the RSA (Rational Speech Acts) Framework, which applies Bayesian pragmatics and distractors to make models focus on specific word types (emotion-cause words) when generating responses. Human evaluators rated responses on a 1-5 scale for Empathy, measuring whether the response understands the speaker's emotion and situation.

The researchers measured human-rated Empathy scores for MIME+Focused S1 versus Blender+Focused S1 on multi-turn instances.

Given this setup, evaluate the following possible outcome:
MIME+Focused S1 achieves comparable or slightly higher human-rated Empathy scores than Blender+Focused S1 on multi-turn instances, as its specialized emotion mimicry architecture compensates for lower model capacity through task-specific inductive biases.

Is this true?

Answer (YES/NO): NO